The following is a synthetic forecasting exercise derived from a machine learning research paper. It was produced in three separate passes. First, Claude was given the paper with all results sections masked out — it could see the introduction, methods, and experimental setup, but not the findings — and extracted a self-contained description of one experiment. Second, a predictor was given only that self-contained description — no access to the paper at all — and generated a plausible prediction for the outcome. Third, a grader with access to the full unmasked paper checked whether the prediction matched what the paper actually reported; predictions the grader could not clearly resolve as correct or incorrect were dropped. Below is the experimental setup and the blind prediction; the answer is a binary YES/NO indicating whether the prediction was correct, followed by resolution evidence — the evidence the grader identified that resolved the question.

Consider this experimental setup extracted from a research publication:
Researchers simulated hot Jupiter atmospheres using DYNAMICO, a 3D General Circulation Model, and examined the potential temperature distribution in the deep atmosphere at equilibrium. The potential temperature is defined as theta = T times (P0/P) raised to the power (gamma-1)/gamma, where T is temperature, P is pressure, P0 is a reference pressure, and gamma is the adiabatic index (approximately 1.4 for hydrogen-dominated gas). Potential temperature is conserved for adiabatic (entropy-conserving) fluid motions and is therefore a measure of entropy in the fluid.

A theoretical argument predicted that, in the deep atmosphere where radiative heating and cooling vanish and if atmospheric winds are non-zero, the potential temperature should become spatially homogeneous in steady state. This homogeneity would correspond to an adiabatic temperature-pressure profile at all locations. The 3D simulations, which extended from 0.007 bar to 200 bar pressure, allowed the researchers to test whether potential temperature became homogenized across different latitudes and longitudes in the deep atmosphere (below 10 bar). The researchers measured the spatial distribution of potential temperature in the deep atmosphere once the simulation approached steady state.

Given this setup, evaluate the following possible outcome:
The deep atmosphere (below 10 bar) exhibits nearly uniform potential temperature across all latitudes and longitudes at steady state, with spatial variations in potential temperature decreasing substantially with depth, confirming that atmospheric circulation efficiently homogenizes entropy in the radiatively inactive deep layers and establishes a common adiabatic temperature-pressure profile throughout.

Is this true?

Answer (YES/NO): YES